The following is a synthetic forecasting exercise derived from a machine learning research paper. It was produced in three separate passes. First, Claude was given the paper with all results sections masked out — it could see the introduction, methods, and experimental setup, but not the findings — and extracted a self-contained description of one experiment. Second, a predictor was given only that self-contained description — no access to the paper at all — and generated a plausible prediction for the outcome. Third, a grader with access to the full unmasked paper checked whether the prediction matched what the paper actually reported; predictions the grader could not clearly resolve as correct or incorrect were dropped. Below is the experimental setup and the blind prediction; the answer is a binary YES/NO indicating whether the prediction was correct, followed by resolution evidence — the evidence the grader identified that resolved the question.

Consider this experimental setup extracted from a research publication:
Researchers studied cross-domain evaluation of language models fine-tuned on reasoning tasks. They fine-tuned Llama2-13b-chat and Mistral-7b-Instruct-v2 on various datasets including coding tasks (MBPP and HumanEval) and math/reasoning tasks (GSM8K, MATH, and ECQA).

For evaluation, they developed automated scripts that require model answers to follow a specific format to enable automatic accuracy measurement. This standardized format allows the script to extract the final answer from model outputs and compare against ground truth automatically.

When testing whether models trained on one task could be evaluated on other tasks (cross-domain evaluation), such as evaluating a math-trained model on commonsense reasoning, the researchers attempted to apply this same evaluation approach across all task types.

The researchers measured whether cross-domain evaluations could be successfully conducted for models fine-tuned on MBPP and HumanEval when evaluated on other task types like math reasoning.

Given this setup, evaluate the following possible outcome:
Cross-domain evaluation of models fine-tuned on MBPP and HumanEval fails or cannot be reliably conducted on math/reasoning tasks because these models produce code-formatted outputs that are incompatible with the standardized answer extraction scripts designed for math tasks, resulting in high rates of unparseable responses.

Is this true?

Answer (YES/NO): NO